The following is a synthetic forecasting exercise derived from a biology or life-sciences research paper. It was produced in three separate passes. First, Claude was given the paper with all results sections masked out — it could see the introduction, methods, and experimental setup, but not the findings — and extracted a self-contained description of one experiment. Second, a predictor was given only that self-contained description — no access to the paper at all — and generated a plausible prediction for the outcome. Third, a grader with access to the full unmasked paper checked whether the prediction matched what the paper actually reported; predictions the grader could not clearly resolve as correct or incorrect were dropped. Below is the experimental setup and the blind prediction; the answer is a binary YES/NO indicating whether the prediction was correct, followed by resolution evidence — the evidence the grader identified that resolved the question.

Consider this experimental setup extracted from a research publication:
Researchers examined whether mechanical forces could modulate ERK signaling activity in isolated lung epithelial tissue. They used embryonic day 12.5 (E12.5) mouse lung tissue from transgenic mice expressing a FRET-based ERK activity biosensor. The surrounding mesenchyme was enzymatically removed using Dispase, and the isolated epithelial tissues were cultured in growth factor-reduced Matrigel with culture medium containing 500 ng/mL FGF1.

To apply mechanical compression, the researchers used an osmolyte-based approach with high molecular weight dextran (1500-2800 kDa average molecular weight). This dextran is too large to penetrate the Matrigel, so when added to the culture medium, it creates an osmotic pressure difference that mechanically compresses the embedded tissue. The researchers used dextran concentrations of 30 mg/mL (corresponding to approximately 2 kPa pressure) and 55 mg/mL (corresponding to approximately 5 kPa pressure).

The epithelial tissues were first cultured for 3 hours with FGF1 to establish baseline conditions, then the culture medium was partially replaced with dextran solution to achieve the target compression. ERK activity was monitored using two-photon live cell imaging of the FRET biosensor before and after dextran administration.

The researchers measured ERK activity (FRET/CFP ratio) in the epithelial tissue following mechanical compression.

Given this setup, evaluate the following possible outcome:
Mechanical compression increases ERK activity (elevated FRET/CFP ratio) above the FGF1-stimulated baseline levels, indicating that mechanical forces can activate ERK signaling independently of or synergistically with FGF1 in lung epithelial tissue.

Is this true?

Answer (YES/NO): NO